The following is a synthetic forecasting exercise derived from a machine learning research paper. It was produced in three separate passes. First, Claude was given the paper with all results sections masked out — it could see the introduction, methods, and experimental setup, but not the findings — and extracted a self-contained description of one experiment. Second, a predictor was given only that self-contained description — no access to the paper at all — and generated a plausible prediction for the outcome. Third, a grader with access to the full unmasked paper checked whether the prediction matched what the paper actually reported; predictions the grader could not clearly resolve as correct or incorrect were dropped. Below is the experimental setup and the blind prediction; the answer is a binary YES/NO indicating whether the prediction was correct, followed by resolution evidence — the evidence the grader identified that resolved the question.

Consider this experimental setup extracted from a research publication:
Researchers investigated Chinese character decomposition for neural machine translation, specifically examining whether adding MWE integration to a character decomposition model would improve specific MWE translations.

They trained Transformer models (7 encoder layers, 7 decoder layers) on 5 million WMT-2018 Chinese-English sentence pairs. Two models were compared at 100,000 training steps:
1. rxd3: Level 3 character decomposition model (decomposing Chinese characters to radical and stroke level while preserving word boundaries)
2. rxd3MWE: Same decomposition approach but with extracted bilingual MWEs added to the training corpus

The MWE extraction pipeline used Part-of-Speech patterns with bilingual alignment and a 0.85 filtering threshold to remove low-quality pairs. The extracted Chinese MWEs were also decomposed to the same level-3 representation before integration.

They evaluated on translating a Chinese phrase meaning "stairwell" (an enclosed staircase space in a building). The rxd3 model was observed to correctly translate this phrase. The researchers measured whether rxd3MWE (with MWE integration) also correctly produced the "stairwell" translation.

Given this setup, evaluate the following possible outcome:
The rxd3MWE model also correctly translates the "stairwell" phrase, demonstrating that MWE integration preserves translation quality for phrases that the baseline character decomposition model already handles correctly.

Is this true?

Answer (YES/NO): NO